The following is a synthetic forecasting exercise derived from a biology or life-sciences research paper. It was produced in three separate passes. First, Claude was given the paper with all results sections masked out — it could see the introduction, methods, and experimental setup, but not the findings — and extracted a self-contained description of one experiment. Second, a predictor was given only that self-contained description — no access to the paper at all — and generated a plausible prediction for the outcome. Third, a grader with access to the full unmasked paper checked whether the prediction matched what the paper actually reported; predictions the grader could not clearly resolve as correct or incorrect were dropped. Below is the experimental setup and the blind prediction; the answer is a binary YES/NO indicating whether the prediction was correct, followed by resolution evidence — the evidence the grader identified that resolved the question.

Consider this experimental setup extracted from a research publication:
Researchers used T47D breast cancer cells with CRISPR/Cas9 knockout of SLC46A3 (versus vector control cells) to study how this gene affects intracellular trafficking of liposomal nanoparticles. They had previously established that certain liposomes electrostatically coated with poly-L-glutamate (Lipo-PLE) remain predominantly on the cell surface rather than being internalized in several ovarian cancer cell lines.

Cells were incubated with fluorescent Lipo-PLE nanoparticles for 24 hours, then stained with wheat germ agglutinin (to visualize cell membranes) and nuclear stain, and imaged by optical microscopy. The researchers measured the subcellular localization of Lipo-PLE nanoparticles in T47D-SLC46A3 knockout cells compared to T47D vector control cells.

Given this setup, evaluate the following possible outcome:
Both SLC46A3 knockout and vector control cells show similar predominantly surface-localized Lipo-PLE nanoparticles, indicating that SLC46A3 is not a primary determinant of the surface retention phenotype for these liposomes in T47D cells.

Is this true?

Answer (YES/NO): NO